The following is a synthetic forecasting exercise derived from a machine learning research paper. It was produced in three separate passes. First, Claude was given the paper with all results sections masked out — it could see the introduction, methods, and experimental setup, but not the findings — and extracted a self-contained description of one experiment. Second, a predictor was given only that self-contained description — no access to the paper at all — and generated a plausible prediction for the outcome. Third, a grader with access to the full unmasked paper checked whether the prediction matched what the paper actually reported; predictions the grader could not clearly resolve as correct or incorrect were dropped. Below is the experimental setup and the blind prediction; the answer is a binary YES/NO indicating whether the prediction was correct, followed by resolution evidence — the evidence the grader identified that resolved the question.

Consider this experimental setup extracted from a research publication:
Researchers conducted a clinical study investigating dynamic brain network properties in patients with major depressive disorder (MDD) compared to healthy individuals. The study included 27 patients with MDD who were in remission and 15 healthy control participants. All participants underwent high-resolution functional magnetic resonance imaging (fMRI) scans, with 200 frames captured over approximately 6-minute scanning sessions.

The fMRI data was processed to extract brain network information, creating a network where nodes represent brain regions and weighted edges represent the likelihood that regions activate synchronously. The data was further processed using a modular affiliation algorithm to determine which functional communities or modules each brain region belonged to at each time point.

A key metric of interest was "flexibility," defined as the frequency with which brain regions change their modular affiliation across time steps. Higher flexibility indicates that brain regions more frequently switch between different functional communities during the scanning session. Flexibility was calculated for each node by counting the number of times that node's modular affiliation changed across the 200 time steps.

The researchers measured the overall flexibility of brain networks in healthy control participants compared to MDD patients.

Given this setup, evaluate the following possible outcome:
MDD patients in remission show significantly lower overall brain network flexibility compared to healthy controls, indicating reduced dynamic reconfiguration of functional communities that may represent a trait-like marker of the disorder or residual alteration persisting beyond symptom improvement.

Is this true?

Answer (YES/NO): YES